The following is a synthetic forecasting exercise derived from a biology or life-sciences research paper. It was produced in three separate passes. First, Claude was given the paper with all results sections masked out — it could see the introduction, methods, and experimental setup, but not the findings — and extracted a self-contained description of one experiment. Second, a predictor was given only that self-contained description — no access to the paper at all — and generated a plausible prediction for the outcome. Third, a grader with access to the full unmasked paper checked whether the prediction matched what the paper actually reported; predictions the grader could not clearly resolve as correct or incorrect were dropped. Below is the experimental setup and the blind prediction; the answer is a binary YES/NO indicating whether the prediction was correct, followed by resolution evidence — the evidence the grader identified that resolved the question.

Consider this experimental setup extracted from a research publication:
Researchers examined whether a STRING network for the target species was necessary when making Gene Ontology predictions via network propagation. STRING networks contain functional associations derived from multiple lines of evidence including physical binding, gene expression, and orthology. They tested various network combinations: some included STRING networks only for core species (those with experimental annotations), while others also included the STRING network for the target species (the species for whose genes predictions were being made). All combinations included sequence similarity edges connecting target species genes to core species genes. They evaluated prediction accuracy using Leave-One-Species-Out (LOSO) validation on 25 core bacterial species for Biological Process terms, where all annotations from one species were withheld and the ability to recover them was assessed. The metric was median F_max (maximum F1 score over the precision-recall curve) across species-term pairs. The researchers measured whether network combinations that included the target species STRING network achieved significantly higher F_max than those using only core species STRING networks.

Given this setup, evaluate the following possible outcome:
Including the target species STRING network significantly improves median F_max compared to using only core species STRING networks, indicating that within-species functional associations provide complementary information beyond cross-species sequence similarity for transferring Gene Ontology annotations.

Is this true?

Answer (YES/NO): NO